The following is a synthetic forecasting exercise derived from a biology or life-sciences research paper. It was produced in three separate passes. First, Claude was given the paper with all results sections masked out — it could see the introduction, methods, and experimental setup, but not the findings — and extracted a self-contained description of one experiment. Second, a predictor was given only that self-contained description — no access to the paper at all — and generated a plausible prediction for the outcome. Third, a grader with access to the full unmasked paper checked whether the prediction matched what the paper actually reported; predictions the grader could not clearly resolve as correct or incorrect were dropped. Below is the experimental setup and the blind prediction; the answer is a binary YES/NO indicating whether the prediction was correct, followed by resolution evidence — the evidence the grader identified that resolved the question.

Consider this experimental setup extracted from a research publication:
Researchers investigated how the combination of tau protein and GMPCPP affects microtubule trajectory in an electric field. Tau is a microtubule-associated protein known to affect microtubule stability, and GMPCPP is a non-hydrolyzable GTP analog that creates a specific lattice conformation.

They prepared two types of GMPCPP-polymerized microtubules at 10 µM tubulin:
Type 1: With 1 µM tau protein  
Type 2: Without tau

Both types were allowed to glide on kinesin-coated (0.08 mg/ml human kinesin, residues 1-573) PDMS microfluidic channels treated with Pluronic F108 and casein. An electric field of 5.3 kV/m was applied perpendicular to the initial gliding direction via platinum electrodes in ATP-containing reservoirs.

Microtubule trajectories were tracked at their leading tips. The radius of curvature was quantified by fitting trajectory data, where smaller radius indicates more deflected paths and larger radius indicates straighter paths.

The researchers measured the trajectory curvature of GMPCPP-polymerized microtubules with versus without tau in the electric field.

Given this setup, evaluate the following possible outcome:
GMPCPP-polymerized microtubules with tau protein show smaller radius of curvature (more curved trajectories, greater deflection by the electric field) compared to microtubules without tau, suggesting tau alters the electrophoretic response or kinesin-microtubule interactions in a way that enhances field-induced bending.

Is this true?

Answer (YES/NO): NO